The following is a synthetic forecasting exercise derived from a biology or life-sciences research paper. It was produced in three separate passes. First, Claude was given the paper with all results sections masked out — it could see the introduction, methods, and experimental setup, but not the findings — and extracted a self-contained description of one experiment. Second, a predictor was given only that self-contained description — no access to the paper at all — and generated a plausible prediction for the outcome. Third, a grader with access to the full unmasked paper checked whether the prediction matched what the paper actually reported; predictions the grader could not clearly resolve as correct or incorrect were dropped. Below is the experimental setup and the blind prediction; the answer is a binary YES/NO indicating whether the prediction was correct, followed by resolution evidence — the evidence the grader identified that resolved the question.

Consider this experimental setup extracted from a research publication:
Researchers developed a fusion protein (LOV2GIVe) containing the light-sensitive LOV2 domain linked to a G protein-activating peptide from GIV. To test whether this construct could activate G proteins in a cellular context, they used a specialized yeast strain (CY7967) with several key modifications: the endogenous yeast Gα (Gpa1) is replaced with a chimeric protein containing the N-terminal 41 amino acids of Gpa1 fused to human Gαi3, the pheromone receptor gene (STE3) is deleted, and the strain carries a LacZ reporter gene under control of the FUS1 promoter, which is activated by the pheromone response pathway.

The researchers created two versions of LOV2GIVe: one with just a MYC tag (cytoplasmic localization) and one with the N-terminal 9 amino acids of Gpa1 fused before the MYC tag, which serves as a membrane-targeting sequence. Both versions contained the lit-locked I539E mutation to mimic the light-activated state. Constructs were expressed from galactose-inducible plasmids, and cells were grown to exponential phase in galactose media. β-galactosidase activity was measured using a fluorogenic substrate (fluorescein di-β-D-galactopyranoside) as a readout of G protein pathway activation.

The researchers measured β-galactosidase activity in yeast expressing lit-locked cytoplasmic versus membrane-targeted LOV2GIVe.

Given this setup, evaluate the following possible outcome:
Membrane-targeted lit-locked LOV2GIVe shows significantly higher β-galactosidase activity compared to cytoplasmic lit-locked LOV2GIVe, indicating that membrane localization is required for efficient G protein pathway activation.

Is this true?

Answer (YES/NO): YES